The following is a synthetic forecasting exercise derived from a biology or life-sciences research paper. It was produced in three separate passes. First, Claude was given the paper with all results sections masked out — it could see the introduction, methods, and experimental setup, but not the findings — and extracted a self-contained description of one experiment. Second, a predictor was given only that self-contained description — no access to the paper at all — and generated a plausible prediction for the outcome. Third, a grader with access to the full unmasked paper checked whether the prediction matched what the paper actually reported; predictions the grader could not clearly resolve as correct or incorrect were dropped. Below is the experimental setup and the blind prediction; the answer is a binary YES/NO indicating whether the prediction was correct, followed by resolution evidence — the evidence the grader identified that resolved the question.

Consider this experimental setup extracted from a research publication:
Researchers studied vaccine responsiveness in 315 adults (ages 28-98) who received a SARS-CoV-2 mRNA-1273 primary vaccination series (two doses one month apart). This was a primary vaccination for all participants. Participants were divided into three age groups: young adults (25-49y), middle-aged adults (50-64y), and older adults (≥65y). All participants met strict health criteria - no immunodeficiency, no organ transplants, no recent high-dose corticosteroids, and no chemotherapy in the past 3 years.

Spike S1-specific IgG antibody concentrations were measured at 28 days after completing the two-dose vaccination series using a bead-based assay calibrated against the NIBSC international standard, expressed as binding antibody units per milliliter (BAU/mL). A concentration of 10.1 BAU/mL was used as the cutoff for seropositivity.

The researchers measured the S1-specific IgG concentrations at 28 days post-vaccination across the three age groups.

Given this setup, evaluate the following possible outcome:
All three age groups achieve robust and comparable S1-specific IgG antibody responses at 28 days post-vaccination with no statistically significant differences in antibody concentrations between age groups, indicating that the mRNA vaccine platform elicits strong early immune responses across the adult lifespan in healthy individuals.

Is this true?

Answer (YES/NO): NO